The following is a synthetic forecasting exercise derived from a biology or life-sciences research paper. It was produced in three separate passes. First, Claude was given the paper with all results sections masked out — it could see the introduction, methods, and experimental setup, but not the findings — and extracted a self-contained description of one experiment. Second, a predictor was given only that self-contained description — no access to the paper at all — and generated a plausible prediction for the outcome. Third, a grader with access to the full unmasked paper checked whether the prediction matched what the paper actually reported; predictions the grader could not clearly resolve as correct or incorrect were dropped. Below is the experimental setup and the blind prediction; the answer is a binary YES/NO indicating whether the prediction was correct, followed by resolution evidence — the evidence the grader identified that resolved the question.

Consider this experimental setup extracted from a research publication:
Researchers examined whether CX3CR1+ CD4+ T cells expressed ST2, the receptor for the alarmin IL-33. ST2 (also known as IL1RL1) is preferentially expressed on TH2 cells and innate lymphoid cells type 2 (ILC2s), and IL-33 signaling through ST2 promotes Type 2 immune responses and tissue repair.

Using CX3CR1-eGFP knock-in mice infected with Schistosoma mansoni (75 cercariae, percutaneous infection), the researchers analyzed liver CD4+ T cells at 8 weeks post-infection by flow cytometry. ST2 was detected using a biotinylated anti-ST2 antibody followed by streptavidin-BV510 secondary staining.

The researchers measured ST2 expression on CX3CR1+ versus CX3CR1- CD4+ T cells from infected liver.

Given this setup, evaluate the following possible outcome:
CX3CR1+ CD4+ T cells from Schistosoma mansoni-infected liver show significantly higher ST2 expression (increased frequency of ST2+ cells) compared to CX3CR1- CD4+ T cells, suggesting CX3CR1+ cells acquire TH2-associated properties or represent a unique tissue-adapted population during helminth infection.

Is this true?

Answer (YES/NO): YES